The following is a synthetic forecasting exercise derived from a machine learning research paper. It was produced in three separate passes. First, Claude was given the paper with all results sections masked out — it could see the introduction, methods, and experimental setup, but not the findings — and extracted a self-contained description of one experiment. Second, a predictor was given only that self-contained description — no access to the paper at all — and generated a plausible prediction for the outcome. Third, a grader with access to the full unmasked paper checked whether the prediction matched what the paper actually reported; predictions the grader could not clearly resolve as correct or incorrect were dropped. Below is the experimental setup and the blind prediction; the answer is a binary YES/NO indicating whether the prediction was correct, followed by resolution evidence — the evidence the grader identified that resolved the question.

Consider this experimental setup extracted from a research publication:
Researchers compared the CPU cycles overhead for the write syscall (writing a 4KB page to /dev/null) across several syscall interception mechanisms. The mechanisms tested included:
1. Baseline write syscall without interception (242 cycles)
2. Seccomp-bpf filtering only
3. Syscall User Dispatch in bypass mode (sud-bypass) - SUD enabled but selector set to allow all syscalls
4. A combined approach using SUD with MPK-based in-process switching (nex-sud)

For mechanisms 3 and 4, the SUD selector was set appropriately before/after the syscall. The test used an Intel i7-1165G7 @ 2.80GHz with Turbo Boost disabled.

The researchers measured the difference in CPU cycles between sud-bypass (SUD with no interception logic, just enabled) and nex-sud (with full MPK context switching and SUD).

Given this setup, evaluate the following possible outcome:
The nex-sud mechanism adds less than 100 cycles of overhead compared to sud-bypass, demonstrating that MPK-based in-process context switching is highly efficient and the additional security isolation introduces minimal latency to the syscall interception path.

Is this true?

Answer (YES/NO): NO